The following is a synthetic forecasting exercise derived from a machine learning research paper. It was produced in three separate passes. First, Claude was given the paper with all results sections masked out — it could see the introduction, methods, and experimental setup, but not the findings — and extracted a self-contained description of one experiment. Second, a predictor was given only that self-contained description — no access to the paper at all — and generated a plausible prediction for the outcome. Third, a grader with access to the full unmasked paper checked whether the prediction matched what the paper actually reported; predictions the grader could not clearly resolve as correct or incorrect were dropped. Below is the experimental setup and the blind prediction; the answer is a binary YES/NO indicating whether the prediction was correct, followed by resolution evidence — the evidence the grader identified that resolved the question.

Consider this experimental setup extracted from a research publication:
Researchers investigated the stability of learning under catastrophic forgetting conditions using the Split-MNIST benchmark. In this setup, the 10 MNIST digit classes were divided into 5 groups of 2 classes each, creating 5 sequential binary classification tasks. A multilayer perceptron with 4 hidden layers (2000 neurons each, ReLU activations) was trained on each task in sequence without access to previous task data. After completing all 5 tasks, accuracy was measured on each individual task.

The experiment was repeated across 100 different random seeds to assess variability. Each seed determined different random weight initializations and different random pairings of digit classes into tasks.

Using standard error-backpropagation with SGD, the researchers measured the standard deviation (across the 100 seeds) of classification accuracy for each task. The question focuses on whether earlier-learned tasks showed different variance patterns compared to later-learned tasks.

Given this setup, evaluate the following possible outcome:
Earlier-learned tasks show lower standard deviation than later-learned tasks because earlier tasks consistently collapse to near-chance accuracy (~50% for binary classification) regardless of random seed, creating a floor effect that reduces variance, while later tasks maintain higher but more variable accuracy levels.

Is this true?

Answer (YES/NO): NO